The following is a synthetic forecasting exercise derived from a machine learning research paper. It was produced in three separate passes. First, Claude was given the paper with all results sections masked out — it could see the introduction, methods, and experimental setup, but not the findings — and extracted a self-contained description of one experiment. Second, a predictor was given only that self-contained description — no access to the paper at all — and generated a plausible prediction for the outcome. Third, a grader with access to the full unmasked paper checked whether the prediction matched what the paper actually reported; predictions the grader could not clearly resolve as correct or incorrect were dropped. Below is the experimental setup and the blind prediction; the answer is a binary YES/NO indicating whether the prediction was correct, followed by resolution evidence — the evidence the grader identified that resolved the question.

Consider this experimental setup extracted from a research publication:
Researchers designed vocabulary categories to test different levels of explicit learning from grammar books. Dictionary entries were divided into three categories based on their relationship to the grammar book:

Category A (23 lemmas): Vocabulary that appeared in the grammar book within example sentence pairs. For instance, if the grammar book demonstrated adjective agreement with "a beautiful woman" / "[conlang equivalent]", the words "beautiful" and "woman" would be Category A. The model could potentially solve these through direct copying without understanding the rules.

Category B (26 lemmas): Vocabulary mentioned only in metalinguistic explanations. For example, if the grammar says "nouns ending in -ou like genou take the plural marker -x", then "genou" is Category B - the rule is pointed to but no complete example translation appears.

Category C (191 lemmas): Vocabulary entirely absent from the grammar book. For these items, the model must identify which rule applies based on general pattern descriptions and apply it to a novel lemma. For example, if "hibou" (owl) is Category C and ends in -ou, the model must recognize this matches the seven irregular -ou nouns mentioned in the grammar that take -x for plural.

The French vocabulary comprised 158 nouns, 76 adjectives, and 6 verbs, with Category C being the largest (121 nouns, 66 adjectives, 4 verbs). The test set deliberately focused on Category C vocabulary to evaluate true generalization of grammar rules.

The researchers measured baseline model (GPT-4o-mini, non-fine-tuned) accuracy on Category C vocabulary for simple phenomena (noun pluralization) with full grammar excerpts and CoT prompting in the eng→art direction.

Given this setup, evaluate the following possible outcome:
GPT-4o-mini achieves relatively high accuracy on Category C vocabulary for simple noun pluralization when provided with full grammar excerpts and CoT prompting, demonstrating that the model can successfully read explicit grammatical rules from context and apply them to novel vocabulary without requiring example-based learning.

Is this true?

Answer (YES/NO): YES